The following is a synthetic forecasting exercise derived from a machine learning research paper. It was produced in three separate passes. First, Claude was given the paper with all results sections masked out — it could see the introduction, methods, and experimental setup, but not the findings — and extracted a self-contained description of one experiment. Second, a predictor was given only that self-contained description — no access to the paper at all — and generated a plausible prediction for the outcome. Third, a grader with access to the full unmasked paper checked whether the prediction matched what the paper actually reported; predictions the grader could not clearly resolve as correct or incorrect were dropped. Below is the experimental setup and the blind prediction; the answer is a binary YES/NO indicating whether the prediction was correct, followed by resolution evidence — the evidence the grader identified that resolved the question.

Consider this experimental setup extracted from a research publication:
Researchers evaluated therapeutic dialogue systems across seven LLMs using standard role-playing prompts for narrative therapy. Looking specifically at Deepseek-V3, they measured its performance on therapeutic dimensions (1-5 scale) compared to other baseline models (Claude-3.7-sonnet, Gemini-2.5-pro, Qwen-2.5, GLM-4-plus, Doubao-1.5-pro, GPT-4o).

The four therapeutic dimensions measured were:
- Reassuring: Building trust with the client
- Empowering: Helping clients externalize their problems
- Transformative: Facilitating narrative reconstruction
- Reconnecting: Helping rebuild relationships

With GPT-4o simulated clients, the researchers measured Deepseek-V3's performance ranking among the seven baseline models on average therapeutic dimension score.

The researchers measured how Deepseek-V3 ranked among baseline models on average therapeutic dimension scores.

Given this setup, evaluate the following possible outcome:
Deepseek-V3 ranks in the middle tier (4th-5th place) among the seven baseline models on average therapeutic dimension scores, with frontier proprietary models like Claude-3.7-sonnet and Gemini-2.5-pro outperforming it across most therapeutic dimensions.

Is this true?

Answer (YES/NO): NO